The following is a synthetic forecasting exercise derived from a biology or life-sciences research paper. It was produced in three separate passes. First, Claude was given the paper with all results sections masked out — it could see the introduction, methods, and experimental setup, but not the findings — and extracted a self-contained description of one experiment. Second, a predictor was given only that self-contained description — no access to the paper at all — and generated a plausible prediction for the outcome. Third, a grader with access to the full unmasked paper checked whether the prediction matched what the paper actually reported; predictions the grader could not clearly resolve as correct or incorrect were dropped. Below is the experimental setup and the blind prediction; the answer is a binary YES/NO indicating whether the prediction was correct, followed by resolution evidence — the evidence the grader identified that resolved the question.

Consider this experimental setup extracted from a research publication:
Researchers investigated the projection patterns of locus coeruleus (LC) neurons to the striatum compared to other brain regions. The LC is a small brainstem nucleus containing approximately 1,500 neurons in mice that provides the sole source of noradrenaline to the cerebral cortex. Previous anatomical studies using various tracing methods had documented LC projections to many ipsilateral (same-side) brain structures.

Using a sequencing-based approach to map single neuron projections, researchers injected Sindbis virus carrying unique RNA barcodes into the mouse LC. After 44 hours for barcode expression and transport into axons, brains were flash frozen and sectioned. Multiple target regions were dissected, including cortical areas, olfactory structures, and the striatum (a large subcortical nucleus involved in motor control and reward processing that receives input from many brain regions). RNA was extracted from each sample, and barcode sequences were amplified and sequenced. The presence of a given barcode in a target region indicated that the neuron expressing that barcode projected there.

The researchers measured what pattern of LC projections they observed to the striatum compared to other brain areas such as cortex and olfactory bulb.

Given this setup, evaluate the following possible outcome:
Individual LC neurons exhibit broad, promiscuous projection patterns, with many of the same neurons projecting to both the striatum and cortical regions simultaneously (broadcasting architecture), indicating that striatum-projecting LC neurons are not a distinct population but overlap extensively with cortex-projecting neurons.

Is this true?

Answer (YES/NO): NO